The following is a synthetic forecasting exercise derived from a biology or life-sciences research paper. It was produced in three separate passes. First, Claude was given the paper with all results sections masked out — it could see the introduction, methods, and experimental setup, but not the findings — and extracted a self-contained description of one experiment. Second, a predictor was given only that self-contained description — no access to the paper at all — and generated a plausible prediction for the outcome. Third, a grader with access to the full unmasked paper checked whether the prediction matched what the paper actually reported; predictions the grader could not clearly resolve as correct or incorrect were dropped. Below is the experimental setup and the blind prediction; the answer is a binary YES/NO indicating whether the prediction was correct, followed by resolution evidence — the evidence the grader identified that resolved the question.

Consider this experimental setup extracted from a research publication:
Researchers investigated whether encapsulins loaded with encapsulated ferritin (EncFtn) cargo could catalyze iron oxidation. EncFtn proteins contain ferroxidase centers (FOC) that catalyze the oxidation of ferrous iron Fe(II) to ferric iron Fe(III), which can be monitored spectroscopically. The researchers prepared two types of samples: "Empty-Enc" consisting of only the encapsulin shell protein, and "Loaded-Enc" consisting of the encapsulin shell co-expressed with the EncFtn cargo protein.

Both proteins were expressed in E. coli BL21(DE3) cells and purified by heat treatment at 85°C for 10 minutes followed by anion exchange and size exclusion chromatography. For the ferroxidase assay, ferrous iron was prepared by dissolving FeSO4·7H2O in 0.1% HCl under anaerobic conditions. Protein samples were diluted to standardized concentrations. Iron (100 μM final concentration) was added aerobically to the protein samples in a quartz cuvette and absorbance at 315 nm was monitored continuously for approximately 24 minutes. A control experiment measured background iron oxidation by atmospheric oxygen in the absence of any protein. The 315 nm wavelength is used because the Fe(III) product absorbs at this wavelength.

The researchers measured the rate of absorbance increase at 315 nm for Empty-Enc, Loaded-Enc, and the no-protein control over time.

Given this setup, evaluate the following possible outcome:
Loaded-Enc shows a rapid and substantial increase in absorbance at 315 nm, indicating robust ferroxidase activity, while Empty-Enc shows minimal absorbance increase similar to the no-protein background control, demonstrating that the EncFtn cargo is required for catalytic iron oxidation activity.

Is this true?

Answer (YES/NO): YES